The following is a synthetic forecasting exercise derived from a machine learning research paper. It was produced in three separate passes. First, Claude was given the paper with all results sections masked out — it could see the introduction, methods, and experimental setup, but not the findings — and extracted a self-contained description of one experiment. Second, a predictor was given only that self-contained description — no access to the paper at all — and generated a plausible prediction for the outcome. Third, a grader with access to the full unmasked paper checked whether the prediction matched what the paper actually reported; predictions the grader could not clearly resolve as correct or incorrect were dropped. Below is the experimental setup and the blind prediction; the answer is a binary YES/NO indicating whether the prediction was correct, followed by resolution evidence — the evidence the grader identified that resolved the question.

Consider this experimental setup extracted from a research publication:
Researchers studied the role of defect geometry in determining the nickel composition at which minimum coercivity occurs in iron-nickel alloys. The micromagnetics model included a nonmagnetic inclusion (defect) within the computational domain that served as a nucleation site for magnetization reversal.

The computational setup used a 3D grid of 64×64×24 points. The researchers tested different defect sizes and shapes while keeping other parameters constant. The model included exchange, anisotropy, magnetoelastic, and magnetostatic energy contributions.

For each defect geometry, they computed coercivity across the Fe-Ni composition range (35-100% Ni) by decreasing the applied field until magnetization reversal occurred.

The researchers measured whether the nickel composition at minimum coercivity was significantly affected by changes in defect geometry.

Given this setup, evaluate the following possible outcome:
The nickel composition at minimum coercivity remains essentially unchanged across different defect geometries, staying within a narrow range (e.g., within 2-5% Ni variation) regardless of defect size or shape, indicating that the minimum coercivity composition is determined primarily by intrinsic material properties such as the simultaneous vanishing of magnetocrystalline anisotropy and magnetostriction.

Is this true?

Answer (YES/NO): NO